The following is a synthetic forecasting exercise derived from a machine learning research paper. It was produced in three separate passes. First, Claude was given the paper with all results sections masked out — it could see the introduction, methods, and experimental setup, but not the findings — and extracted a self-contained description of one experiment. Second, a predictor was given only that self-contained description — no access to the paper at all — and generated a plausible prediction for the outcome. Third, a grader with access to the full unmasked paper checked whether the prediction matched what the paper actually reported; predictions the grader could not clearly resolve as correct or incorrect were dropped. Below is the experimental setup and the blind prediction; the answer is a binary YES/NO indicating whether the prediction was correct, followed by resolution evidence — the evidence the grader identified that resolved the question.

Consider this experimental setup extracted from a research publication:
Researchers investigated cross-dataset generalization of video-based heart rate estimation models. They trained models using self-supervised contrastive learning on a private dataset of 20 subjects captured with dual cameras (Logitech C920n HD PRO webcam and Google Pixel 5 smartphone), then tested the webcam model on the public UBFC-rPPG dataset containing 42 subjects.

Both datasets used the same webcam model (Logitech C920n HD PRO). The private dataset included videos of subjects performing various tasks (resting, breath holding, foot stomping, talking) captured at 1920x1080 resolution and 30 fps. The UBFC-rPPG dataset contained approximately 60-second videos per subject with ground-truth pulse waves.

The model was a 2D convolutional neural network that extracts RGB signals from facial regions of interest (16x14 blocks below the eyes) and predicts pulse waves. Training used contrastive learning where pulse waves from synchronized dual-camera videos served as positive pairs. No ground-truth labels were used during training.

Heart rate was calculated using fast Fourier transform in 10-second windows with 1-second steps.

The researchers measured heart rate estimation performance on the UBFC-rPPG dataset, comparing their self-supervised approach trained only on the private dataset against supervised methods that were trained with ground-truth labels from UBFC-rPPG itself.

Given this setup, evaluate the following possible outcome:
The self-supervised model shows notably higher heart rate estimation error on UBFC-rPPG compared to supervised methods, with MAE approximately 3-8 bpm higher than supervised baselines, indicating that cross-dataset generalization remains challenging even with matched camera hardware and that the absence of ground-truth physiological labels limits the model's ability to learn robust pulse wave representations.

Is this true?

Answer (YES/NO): NO